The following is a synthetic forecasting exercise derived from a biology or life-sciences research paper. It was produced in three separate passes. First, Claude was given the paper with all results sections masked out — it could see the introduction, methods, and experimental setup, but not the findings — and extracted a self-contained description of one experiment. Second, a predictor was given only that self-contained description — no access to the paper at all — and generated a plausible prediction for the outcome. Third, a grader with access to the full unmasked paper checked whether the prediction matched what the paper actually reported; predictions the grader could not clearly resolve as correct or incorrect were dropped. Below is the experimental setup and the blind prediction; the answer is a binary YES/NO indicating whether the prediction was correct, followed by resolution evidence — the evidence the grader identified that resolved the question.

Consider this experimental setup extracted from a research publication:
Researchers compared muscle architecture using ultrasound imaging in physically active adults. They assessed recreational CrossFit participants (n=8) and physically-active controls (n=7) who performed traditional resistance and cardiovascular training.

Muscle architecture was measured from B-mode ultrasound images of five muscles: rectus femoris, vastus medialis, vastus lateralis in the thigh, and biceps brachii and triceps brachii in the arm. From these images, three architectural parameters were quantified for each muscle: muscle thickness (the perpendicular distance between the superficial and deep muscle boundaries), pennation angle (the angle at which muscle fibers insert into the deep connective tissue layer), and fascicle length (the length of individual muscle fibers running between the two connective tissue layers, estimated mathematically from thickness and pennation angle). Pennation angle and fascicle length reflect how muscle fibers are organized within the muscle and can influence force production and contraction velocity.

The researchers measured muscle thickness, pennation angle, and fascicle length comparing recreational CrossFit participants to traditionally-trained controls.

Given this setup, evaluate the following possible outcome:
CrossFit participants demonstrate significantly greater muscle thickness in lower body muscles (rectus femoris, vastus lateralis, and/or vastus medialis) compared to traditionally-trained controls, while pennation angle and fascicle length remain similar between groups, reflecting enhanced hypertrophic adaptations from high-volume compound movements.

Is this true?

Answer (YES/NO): NO